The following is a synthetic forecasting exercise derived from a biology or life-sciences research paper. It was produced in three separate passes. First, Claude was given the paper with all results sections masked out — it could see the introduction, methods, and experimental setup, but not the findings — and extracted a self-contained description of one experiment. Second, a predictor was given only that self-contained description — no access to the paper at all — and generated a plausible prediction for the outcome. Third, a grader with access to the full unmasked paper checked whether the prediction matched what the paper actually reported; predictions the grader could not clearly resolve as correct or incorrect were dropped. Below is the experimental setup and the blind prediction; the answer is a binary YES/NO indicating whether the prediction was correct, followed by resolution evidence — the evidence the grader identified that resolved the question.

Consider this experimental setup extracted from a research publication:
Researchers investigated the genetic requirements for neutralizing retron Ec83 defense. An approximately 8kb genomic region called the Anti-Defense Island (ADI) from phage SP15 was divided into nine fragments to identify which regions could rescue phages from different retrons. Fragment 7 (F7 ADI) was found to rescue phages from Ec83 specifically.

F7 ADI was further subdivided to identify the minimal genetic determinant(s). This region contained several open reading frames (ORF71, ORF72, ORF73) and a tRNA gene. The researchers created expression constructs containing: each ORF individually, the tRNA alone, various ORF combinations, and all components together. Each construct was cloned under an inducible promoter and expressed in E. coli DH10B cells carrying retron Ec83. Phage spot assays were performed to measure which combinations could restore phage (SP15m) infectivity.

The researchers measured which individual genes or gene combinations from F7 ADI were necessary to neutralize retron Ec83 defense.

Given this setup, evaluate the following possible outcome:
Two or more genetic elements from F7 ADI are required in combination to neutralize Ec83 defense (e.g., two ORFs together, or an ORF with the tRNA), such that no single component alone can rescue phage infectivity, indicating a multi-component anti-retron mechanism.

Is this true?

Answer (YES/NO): YES